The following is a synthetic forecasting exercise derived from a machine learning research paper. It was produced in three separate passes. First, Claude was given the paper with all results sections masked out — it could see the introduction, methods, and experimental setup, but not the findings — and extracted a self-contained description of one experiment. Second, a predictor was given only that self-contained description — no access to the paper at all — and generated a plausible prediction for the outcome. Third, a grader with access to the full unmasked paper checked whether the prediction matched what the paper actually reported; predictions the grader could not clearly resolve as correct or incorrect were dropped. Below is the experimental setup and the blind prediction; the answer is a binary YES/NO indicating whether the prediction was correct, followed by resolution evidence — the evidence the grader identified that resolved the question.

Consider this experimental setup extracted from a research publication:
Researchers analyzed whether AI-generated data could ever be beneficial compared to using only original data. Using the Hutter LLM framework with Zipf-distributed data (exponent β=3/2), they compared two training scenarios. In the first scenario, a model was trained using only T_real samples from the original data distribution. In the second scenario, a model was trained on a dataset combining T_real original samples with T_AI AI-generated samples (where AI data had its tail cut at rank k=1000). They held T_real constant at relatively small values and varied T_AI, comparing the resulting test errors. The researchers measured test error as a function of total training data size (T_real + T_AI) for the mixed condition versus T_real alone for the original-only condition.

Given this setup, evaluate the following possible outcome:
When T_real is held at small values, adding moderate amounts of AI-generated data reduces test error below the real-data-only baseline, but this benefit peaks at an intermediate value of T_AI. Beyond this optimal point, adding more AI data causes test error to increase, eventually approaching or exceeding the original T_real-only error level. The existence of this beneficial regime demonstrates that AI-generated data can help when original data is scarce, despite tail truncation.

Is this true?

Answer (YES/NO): NO